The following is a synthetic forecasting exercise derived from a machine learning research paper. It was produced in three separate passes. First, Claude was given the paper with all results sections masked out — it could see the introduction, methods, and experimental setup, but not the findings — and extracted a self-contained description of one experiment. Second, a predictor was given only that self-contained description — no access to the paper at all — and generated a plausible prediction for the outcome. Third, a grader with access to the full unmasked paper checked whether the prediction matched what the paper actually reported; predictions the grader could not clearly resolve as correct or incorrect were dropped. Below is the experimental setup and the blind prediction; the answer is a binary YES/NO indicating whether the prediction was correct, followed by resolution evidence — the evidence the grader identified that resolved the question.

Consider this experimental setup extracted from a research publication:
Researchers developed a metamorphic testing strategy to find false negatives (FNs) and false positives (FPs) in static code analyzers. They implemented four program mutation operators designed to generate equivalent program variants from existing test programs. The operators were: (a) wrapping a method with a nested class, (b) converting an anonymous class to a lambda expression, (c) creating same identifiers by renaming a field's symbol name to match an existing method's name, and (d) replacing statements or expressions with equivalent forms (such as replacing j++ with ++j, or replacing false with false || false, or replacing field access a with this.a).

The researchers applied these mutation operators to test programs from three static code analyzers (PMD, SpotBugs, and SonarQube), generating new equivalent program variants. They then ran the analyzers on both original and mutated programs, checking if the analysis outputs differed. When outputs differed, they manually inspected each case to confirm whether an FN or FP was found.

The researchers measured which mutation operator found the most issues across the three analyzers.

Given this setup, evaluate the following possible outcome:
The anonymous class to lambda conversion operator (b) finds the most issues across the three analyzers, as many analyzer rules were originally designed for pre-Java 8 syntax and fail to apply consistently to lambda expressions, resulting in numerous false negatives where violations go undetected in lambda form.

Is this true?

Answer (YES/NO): NO